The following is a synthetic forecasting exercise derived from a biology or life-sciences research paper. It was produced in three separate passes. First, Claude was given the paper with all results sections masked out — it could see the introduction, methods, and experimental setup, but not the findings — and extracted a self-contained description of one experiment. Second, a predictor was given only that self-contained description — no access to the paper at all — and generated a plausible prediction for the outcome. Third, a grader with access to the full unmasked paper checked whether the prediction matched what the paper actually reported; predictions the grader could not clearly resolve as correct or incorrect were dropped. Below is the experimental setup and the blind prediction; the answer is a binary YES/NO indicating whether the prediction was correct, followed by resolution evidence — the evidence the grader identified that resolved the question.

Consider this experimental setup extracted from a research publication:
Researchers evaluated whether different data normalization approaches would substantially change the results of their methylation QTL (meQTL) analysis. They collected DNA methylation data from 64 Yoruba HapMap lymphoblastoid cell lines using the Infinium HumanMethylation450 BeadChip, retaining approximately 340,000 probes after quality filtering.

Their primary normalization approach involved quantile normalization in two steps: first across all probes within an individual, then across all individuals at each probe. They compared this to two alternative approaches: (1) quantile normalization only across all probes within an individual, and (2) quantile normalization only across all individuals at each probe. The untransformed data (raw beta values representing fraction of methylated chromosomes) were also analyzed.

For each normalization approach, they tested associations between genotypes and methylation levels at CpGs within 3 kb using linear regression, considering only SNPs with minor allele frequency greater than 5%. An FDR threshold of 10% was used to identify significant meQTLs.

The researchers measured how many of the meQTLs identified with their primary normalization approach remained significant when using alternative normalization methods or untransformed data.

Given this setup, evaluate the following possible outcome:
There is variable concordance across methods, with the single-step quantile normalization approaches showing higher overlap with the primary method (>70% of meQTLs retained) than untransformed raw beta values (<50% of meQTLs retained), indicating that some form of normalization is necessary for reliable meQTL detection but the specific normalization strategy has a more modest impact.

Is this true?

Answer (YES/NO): NO